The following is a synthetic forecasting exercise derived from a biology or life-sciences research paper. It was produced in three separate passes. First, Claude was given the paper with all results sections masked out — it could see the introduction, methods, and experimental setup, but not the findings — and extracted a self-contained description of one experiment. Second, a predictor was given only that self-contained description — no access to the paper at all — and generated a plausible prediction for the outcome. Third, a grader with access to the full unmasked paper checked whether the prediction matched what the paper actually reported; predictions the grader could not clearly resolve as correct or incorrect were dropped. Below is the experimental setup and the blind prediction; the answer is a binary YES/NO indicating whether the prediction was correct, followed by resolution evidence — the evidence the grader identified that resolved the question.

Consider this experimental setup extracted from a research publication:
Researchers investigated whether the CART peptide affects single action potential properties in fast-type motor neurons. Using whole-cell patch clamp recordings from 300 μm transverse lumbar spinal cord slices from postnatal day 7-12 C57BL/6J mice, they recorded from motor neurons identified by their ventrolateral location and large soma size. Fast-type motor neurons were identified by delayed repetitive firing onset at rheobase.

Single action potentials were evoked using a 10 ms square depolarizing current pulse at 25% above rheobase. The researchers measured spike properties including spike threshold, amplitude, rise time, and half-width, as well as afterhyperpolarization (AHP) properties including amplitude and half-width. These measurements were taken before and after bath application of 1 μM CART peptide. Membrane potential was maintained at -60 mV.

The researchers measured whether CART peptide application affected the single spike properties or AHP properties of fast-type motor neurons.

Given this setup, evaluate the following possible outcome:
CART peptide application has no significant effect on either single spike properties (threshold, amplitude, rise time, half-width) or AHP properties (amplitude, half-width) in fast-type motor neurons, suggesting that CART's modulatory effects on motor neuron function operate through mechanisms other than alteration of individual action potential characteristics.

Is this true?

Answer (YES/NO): NO